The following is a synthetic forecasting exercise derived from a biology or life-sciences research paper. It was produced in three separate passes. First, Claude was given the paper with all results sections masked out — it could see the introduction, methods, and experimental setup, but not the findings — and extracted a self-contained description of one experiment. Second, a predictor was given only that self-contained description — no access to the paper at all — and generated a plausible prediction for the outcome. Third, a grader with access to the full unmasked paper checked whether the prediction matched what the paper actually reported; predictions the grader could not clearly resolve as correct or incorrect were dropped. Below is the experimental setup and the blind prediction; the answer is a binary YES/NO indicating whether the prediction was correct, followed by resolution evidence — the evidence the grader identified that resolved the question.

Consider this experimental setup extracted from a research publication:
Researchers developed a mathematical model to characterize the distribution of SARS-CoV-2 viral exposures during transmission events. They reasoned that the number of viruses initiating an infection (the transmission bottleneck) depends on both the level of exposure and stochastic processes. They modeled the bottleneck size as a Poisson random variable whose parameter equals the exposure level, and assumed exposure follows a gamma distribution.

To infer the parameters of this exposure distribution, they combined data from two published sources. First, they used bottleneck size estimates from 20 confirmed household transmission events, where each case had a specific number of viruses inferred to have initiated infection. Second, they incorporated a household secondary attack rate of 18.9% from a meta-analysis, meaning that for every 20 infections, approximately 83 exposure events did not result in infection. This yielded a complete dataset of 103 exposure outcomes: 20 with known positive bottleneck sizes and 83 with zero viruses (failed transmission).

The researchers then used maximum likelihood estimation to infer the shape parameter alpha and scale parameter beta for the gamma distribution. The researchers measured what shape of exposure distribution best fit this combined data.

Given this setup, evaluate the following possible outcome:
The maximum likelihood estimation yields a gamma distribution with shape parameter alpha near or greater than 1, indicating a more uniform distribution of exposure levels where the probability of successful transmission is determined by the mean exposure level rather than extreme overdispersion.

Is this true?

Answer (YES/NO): NO